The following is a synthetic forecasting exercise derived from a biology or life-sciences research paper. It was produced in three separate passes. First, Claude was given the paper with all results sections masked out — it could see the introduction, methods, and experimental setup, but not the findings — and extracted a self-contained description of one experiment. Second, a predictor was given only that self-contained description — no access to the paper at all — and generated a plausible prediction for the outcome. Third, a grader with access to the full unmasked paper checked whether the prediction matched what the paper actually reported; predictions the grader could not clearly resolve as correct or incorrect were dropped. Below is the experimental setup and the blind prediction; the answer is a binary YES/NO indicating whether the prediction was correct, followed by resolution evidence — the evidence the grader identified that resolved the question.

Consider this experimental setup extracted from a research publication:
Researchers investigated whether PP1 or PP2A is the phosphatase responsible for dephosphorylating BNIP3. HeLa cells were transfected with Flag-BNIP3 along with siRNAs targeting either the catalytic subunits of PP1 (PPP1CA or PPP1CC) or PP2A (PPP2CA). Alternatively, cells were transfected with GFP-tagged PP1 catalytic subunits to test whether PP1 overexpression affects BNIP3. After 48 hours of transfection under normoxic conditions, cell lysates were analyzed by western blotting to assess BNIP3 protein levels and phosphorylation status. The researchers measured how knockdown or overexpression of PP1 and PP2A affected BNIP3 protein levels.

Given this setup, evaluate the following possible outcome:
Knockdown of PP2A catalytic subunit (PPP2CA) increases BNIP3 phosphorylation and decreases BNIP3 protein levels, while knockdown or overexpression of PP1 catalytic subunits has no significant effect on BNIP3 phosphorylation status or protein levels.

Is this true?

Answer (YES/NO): NO